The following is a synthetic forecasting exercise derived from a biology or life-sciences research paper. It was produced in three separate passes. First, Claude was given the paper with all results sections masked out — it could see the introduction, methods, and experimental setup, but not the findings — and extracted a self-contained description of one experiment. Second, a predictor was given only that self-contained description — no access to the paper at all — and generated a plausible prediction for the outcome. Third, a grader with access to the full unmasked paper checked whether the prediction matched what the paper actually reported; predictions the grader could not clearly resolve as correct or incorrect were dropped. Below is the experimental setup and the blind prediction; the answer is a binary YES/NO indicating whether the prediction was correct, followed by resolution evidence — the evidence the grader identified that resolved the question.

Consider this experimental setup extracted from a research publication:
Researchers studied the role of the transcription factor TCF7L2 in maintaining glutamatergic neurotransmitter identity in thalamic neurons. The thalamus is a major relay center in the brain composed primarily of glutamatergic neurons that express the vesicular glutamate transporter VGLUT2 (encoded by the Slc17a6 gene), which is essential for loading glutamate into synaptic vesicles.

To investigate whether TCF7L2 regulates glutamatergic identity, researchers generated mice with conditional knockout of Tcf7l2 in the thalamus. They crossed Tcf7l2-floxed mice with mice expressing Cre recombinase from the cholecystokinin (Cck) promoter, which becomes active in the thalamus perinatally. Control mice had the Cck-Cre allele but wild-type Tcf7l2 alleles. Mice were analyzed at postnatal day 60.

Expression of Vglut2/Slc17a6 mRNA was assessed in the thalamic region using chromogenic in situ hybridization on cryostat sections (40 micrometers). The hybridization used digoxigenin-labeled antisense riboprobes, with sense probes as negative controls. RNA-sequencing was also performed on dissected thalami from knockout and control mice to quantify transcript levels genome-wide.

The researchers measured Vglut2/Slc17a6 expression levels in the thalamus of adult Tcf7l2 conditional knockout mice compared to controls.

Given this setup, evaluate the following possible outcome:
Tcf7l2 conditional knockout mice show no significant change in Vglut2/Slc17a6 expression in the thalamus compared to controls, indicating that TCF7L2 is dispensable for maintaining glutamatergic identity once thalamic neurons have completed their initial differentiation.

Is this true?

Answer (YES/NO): YES